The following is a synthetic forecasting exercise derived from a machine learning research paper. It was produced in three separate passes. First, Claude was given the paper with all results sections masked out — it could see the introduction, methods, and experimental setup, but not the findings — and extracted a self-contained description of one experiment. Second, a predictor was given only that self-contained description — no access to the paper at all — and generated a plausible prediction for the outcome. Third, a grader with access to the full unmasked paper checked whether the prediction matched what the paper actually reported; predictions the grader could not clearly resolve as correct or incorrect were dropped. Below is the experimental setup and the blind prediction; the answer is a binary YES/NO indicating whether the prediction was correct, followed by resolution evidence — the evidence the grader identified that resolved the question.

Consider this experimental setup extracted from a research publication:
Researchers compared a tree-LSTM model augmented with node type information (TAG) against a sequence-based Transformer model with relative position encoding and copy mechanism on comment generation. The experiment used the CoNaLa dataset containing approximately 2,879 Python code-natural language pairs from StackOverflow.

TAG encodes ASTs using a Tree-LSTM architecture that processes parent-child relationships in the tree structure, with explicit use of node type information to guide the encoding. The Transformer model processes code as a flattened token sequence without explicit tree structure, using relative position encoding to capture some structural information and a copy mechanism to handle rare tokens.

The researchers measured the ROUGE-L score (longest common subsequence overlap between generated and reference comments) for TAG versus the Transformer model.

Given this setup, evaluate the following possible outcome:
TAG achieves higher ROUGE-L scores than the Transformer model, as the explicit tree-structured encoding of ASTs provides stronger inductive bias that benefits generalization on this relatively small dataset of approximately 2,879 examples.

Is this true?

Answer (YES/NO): YES